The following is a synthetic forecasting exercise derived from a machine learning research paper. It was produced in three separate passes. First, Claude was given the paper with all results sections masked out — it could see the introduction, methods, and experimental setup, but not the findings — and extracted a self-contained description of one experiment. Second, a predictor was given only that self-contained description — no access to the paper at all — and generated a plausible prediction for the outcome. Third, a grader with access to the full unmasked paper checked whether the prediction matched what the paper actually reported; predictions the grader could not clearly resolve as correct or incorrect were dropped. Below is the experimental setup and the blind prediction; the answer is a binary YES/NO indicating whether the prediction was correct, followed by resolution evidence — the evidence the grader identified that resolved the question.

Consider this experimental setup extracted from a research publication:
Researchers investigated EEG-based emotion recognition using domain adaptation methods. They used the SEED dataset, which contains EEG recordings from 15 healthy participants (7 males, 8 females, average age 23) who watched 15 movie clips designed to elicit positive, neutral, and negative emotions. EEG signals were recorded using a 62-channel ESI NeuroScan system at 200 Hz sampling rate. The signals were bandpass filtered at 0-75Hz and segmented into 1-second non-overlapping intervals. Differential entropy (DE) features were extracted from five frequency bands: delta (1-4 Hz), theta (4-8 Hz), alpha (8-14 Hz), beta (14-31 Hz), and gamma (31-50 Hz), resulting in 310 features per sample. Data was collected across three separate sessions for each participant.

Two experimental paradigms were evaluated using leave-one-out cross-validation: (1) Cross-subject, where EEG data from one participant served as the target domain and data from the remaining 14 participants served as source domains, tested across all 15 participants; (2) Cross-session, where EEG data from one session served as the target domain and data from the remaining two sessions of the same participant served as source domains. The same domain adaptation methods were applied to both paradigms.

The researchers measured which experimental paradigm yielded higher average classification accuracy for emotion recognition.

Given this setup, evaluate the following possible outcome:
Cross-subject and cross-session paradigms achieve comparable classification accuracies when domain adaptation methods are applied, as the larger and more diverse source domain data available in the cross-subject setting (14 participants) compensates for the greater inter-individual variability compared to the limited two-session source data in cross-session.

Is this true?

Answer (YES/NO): NO